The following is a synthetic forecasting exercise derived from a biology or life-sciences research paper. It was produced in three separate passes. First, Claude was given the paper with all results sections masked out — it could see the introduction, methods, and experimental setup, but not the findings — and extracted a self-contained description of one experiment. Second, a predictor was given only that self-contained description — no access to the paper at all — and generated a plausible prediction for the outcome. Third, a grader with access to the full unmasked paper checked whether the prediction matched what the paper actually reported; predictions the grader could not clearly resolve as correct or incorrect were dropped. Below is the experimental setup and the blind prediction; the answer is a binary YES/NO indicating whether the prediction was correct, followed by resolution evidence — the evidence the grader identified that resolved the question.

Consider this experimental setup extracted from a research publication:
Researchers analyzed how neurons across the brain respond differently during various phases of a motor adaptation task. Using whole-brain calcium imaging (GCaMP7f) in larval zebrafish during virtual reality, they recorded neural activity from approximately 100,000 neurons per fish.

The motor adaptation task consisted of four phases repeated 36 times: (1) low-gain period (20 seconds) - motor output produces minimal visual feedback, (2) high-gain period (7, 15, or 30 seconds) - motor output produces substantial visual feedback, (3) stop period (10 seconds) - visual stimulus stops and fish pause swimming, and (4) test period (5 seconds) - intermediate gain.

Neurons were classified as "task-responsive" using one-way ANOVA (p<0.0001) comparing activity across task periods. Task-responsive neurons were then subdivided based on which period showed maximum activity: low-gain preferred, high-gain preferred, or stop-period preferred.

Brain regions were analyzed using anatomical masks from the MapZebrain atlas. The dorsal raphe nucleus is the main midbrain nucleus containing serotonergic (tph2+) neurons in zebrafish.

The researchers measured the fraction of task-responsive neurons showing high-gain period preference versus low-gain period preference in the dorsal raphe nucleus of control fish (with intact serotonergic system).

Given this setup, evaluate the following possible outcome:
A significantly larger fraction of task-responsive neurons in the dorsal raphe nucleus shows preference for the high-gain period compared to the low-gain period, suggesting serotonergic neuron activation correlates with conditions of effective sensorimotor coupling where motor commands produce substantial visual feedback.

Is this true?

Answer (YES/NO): YES